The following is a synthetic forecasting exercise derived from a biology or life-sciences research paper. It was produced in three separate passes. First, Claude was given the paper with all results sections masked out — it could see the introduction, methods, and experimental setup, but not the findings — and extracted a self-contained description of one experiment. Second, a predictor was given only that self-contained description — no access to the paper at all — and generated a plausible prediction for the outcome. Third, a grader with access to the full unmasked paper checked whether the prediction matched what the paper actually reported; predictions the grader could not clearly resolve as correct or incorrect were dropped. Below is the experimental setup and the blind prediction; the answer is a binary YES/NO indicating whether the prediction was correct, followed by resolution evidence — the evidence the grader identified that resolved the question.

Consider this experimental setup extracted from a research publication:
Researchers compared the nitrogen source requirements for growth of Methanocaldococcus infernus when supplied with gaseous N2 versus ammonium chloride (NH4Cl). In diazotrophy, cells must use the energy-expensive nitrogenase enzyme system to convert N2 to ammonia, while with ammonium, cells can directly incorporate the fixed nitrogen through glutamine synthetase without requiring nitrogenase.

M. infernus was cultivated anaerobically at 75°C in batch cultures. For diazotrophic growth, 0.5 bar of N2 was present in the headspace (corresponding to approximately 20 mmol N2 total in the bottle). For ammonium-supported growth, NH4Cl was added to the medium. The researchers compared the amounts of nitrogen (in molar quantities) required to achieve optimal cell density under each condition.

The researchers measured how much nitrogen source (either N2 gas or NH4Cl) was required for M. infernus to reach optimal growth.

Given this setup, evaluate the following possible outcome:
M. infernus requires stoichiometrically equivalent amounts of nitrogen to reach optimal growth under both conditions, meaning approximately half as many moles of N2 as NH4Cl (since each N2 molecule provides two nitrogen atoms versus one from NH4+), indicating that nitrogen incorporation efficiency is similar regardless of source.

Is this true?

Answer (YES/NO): NO